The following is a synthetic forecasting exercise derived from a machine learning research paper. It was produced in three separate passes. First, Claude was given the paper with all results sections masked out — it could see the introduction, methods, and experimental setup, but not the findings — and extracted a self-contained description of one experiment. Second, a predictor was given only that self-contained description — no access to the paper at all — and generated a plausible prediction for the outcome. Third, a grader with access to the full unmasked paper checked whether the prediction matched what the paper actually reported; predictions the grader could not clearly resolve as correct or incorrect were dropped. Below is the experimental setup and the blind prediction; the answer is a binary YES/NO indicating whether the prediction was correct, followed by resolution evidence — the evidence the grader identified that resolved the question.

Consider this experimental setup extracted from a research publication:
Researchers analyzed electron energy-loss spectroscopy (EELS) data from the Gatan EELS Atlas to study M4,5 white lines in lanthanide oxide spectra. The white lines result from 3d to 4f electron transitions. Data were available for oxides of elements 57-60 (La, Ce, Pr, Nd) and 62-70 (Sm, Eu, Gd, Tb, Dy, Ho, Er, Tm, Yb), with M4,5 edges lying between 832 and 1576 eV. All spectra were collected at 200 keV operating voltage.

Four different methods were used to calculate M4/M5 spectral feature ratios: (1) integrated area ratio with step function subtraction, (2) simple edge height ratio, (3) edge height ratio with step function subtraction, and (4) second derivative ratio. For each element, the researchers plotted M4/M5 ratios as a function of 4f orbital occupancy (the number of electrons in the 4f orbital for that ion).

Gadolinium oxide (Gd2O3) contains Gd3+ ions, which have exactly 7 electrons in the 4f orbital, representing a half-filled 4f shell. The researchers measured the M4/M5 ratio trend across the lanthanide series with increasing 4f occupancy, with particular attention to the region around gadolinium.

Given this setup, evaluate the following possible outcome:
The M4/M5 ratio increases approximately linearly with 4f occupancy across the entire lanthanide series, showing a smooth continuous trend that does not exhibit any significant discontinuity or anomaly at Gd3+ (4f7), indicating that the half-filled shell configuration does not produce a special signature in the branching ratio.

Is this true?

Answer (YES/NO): NO